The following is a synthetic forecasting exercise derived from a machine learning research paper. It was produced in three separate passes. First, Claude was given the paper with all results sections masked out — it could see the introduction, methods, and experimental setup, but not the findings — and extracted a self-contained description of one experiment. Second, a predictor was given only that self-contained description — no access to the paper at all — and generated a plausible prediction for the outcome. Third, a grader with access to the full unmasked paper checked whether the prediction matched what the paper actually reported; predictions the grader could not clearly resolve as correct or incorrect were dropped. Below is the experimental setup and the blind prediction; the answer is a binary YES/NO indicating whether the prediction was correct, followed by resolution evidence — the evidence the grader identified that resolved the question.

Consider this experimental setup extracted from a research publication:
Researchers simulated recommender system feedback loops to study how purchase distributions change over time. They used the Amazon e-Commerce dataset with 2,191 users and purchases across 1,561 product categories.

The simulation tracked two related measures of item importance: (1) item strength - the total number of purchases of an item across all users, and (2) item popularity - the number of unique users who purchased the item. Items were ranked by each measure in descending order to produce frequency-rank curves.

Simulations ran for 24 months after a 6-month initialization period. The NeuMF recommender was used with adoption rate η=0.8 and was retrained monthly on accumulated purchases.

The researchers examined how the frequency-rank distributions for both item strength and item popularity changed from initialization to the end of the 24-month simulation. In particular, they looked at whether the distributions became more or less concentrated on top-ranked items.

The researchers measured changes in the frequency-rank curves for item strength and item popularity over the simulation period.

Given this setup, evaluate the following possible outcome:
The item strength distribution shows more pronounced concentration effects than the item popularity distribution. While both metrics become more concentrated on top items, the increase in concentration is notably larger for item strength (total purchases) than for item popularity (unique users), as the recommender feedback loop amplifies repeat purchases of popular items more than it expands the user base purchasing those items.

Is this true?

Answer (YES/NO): NO